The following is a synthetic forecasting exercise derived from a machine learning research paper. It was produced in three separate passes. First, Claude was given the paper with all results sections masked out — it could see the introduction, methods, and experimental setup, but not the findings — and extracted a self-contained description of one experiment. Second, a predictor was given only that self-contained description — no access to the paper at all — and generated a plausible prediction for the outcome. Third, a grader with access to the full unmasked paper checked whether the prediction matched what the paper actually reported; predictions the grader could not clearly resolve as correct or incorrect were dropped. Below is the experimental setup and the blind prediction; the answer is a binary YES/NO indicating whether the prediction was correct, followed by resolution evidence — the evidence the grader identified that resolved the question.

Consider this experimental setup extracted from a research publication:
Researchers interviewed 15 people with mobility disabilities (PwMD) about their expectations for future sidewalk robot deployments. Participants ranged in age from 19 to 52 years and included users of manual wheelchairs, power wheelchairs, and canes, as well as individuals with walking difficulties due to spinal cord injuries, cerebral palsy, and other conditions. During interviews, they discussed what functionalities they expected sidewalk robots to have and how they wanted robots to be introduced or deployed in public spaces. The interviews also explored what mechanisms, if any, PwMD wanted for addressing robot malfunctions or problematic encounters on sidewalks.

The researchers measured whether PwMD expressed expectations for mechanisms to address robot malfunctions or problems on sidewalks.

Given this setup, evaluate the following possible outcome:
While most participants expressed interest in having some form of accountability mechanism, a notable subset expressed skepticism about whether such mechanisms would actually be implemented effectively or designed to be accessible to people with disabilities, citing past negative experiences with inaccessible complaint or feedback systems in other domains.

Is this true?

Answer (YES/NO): NO